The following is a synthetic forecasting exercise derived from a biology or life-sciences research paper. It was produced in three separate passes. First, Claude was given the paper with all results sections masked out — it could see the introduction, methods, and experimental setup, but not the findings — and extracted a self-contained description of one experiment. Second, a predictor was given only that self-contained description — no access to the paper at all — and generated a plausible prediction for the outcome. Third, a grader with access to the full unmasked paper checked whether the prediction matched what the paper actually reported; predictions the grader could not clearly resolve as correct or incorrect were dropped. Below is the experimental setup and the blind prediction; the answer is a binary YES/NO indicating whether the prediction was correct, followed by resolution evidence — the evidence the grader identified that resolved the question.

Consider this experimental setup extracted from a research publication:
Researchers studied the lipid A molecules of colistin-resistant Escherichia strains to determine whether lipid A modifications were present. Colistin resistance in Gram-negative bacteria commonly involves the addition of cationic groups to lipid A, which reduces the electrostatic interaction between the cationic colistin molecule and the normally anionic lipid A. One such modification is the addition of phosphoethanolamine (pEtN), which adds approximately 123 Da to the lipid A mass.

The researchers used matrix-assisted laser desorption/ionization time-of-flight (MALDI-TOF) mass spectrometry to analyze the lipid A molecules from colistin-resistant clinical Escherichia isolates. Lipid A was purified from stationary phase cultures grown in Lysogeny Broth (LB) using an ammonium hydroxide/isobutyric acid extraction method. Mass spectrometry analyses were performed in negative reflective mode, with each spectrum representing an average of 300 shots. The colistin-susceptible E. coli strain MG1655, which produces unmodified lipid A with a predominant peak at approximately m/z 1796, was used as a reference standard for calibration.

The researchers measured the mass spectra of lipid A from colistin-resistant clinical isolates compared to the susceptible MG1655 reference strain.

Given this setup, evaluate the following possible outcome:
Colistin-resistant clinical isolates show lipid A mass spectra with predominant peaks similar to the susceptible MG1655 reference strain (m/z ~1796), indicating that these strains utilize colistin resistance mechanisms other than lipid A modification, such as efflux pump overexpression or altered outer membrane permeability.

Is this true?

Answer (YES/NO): NO